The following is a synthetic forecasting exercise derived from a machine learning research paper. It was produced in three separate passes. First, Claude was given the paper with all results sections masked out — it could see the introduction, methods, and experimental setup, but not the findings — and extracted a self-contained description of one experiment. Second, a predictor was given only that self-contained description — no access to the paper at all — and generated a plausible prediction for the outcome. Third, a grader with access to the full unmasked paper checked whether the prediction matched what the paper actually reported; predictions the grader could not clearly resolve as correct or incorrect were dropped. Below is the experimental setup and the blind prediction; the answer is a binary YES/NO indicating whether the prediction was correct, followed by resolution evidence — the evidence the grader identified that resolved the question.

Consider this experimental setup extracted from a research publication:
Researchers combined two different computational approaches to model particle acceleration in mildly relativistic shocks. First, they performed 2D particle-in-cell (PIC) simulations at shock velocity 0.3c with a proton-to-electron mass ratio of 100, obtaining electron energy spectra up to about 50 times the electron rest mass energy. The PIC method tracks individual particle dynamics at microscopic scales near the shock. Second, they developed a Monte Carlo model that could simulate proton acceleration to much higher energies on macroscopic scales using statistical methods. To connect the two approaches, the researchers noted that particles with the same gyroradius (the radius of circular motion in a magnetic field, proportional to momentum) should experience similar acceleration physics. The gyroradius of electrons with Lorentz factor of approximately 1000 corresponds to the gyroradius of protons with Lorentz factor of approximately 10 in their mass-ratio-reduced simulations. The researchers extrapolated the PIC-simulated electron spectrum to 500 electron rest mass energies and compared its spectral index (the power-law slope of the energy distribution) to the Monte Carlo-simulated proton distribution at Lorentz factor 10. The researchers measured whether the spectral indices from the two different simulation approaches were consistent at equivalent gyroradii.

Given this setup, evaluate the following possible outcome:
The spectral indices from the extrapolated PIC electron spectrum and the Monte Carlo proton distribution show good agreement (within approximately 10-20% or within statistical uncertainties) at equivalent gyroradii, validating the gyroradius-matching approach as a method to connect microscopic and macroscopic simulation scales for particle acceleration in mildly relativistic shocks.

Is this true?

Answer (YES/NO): YES